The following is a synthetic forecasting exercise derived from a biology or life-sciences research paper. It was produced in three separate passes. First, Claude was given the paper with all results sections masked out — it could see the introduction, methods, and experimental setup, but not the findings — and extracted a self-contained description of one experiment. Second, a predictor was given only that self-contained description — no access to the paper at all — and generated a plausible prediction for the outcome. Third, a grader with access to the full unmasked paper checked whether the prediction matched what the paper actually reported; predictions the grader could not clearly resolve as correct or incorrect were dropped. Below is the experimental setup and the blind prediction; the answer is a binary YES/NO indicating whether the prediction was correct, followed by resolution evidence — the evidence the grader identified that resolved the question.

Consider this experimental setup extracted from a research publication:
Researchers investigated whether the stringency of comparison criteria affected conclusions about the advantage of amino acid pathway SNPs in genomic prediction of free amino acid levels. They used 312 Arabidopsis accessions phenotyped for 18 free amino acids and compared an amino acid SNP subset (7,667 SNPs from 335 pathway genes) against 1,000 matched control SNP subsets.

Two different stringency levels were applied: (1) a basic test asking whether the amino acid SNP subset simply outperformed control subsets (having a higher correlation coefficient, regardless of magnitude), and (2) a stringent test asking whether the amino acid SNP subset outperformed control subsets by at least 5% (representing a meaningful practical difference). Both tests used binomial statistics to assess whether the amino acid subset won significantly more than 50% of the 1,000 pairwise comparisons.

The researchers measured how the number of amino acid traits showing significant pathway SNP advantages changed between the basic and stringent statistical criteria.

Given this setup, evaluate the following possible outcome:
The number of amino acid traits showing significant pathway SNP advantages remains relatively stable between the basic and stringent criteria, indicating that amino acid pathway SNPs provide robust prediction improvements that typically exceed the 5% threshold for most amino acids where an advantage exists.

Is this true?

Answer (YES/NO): NO